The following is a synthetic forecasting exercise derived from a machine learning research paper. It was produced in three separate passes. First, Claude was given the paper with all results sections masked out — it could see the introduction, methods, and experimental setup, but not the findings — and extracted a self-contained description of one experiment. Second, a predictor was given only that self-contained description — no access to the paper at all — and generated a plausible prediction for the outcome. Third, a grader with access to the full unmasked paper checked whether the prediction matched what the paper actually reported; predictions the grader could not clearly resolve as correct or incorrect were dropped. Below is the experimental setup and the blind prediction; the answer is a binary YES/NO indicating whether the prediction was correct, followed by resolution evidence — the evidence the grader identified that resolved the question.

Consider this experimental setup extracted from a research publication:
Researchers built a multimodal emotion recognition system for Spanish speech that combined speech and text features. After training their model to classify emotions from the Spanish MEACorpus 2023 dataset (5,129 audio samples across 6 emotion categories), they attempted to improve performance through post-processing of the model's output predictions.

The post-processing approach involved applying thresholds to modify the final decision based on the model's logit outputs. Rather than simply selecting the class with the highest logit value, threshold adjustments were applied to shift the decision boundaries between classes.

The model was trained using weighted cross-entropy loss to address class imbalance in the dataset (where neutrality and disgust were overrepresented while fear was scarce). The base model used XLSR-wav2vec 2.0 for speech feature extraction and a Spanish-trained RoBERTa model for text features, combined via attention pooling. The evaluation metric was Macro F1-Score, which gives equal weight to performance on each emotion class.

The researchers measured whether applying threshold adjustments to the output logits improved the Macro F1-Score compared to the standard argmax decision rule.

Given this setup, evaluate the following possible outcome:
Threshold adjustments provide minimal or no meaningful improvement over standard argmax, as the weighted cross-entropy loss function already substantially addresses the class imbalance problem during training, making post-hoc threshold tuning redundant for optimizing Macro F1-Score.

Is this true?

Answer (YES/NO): YES